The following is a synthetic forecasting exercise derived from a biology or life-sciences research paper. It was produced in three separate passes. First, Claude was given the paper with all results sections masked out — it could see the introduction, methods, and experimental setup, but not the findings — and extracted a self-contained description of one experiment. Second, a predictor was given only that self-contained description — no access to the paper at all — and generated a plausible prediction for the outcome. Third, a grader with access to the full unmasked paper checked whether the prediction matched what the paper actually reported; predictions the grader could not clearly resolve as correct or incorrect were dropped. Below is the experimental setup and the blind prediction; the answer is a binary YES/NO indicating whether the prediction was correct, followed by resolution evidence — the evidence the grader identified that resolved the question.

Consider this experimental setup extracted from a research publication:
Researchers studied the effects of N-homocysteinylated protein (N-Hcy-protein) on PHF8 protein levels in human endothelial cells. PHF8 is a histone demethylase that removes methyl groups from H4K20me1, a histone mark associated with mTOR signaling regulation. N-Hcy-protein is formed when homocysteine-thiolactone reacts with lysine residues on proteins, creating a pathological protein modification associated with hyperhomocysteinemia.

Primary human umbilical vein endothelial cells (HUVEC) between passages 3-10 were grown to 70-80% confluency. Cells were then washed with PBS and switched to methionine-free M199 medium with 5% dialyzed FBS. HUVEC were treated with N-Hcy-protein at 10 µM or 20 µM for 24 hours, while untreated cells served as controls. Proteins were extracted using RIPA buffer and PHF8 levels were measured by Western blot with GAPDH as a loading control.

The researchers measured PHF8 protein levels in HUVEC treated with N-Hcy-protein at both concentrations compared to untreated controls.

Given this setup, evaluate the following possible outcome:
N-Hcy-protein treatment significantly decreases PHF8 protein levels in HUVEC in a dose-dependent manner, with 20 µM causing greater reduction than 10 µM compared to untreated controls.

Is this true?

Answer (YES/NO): NO